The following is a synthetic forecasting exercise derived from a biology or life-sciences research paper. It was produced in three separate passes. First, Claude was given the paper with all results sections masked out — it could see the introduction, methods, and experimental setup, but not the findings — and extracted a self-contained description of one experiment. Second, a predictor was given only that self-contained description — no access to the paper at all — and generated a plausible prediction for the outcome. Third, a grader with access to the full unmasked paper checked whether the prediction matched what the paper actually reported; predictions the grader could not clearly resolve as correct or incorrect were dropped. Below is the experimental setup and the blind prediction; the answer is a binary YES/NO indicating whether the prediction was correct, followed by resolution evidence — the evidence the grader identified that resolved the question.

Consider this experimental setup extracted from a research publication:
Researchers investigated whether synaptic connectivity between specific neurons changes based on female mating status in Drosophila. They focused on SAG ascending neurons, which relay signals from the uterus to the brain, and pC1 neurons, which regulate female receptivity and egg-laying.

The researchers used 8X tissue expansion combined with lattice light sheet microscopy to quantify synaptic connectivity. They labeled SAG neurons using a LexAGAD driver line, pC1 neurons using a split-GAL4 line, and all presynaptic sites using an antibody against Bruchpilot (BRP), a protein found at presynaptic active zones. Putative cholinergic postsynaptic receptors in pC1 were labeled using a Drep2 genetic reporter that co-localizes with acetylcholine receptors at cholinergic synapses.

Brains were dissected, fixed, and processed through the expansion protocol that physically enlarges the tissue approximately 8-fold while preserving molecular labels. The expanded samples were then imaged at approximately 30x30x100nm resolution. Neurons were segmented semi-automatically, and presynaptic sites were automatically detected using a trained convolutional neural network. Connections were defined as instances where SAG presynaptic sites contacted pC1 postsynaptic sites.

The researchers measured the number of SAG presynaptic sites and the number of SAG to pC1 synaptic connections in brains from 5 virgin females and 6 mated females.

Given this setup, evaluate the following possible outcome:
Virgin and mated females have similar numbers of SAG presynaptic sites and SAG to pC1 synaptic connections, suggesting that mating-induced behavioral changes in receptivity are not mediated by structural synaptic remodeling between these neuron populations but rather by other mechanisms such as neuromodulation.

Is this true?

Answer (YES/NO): NO